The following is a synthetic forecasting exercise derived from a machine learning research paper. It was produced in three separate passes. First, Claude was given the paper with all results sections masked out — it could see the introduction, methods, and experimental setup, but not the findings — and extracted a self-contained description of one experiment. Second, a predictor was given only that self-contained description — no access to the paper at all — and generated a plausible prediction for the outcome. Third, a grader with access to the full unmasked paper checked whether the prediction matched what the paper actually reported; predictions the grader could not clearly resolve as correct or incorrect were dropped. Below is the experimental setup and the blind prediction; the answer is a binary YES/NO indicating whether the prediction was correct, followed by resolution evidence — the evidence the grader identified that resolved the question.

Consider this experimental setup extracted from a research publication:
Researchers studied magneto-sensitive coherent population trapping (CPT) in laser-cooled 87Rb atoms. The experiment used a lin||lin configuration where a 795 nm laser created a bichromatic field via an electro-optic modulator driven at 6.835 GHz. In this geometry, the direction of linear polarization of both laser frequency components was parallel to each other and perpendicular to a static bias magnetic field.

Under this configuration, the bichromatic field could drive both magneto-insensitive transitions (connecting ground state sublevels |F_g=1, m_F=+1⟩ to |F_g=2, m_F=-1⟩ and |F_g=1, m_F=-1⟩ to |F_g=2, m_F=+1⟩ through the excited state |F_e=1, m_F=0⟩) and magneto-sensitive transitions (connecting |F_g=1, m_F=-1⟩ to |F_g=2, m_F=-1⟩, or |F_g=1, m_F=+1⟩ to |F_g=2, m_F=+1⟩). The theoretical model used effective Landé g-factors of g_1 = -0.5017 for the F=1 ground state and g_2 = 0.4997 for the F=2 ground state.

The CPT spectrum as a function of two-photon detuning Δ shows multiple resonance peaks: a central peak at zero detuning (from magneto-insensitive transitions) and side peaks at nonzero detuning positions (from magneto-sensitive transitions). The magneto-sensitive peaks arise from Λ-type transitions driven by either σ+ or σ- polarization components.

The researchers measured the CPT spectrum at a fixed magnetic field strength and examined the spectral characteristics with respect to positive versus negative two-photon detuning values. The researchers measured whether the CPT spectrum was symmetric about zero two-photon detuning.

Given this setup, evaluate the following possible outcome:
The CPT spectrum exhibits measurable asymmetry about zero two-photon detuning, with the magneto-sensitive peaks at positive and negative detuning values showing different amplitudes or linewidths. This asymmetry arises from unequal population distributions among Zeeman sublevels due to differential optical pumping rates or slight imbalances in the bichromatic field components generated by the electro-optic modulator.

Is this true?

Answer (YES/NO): NO